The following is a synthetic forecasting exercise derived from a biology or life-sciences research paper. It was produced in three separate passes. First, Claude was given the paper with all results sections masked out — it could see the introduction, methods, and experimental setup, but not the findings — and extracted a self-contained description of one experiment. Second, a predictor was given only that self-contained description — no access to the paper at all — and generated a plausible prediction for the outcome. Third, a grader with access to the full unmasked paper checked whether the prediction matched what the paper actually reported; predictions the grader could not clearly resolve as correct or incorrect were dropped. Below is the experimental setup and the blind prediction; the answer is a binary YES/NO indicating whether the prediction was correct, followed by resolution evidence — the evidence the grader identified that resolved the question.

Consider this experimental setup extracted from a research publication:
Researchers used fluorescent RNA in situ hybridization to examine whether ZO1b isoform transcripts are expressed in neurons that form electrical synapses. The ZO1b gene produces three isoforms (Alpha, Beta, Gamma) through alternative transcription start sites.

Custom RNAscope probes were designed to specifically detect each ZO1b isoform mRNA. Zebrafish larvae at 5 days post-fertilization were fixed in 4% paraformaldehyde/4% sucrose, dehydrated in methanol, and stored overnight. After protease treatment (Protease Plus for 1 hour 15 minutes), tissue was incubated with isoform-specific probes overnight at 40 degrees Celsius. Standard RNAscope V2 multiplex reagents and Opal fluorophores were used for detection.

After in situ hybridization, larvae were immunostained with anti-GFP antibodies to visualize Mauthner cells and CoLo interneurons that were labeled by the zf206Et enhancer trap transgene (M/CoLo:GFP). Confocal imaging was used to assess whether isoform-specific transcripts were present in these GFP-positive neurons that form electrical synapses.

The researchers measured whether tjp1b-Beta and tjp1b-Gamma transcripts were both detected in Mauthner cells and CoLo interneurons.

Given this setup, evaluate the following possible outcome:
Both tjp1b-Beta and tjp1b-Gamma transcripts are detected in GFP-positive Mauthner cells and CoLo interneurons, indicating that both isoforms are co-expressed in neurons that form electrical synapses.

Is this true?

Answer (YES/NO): YES